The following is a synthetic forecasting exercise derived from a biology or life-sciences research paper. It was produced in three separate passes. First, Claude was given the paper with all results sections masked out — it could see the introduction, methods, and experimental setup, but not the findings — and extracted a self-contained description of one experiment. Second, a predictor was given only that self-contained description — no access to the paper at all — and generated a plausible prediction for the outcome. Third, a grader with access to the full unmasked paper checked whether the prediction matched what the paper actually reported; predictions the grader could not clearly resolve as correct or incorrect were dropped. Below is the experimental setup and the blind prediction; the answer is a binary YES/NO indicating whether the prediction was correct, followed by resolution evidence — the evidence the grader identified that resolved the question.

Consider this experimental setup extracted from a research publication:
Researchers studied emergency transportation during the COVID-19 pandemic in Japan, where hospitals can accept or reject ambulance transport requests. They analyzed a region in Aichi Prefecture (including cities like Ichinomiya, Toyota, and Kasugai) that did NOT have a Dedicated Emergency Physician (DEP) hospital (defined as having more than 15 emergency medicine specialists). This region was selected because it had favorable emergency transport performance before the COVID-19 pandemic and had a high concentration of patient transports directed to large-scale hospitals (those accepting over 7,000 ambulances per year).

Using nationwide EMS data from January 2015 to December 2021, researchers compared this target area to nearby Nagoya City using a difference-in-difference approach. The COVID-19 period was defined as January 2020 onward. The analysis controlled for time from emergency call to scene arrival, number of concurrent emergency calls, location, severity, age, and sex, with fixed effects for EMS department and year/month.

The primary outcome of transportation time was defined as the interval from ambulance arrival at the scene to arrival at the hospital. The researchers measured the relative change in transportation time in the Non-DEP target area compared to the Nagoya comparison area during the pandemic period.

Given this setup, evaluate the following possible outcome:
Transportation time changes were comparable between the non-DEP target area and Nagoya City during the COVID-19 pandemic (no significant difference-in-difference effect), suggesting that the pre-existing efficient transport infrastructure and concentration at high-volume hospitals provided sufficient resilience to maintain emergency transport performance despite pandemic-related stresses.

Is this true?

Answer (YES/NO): NO